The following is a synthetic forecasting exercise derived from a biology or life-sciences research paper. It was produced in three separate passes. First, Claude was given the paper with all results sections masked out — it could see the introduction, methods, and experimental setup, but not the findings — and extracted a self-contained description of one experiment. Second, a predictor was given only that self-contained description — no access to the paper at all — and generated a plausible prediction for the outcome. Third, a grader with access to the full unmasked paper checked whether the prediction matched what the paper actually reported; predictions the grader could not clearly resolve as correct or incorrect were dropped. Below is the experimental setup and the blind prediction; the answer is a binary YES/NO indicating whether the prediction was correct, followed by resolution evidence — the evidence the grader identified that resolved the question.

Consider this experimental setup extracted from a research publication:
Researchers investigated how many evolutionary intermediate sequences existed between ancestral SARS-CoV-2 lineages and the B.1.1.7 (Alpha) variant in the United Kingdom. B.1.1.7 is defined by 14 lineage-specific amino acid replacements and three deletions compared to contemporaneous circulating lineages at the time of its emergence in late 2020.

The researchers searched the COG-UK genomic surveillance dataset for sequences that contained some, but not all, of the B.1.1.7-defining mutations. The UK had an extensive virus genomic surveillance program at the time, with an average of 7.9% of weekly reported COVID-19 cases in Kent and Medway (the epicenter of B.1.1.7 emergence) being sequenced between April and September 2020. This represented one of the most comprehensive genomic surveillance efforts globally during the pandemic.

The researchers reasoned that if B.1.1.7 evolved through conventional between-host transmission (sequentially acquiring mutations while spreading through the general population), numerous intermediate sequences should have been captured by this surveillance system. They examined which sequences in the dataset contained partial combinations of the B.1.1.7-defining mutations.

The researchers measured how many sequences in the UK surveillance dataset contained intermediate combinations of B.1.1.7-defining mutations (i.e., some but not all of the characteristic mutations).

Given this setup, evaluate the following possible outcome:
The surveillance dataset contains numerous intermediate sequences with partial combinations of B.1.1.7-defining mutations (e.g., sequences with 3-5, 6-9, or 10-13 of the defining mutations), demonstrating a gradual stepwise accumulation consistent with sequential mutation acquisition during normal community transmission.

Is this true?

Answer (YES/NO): NO